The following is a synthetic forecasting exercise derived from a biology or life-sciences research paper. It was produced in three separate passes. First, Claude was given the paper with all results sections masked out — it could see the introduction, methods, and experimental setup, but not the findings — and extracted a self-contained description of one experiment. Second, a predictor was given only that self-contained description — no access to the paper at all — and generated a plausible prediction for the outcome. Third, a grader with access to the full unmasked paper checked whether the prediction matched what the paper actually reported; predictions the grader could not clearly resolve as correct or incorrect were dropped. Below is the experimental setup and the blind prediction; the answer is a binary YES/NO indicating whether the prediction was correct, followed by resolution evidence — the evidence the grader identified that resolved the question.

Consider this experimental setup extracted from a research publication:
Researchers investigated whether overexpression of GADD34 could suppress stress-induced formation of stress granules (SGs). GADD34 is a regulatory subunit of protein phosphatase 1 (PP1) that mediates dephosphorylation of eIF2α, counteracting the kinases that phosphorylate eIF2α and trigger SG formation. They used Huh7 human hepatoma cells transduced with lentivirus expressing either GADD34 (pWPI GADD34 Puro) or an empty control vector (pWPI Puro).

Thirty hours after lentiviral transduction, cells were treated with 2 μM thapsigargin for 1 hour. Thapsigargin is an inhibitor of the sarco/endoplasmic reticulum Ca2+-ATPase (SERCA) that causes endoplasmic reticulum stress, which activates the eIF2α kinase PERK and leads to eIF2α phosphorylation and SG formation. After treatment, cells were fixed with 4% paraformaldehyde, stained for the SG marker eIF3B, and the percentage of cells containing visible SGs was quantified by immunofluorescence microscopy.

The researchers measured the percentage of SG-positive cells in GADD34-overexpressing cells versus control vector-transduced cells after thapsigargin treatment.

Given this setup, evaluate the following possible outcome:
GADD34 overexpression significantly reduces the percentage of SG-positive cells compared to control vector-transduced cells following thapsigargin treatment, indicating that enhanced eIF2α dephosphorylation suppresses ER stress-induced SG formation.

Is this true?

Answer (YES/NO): YES